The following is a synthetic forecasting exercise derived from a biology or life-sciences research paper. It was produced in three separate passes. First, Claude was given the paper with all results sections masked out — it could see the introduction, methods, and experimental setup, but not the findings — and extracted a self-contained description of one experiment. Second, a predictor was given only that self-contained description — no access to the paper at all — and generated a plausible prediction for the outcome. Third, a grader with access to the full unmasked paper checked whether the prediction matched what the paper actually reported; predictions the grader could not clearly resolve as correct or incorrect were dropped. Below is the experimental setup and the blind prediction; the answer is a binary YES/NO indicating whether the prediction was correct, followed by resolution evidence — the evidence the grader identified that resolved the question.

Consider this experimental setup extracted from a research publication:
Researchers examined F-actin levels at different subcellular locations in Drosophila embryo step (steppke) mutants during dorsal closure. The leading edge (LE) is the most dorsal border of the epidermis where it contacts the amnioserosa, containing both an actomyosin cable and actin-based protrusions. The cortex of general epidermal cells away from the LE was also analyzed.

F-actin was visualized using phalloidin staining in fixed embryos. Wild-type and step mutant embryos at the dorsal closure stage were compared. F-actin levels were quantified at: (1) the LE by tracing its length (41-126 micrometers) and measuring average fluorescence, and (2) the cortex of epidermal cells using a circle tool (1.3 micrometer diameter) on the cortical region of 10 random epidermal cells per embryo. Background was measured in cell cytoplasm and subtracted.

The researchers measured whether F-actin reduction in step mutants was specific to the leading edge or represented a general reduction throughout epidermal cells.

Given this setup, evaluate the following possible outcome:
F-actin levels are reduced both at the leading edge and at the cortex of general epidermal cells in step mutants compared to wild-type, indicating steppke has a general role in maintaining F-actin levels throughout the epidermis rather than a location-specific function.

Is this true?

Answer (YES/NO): NO